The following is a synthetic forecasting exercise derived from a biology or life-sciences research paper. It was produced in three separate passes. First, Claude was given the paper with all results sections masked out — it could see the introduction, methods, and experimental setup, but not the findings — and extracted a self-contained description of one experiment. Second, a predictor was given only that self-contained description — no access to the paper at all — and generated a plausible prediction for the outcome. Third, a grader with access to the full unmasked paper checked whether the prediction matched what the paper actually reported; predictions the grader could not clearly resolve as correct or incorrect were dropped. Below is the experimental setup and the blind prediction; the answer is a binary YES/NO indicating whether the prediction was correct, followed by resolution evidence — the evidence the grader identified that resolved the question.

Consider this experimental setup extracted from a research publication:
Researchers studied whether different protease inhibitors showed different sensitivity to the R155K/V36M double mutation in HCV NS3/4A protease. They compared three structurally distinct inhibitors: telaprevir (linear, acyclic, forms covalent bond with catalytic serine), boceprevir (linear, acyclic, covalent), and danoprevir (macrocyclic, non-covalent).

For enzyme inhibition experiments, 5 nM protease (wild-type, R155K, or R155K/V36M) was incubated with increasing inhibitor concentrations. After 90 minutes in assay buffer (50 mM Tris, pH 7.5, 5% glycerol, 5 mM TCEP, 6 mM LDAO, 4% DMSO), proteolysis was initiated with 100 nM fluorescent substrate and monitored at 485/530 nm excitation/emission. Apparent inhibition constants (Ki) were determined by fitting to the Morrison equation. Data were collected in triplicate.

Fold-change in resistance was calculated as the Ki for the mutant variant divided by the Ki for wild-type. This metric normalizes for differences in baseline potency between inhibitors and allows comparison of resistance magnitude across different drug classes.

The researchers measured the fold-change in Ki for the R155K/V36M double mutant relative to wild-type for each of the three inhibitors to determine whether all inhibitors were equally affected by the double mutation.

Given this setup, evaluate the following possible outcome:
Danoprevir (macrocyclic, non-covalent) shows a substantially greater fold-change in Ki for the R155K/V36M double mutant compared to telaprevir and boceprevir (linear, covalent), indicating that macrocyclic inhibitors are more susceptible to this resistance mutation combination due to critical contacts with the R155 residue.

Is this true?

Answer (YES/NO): NO